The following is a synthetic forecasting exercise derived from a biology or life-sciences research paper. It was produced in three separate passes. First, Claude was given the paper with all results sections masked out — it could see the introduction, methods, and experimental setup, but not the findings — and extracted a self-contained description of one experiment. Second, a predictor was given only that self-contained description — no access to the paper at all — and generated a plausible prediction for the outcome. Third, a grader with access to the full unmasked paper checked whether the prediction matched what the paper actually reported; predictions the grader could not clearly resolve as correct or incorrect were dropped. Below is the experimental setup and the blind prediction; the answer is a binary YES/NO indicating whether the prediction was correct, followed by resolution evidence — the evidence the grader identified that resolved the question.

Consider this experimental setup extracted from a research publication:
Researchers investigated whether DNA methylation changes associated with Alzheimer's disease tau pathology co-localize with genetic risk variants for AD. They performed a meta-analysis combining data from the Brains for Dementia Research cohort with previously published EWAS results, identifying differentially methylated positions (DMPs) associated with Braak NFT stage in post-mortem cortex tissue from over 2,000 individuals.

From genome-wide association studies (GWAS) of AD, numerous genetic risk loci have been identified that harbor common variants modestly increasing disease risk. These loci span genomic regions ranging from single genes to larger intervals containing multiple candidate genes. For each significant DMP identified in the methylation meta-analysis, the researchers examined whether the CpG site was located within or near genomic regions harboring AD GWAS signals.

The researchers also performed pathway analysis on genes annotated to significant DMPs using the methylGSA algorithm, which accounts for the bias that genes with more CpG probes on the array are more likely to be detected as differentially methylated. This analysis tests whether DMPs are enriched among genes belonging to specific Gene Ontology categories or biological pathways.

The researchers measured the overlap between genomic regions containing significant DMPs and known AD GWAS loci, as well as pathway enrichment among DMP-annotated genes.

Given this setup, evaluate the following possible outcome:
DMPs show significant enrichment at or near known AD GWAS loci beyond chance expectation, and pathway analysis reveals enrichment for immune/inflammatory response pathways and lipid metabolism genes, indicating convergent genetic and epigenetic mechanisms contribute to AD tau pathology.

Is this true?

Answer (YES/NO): NO